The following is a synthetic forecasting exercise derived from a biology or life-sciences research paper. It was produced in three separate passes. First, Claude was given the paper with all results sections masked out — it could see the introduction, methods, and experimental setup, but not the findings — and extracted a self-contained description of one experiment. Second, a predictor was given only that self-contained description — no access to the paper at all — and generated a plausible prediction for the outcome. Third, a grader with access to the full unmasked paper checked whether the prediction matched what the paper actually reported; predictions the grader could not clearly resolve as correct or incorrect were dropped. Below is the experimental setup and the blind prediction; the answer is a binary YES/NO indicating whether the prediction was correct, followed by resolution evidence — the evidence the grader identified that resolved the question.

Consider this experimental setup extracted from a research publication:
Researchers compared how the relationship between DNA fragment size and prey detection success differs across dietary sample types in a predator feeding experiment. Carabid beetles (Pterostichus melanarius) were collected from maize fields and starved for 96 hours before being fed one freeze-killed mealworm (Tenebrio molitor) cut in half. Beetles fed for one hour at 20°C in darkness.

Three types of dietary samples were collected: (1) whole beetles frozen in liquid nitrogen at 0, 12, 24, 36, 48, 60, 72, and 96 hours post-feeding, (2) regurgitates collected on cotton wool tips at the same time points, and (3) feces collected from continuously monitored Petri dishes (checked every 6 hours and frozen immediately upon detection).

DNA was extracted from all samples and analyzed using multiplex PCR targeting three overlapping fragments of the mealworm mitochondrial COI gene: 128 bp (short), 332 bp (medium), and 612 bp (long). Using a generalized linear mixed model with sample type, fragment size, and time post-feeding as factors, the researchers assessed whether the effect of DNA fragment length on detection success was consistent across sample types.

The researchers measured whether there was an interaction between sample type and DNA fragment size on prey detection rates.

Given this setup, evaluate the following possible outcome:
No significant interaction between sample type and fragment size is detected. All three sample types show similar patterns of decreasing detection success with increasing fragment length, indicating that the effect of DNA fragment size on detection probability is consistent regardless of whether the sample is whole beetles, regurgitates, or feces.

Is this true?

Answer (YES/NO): YES